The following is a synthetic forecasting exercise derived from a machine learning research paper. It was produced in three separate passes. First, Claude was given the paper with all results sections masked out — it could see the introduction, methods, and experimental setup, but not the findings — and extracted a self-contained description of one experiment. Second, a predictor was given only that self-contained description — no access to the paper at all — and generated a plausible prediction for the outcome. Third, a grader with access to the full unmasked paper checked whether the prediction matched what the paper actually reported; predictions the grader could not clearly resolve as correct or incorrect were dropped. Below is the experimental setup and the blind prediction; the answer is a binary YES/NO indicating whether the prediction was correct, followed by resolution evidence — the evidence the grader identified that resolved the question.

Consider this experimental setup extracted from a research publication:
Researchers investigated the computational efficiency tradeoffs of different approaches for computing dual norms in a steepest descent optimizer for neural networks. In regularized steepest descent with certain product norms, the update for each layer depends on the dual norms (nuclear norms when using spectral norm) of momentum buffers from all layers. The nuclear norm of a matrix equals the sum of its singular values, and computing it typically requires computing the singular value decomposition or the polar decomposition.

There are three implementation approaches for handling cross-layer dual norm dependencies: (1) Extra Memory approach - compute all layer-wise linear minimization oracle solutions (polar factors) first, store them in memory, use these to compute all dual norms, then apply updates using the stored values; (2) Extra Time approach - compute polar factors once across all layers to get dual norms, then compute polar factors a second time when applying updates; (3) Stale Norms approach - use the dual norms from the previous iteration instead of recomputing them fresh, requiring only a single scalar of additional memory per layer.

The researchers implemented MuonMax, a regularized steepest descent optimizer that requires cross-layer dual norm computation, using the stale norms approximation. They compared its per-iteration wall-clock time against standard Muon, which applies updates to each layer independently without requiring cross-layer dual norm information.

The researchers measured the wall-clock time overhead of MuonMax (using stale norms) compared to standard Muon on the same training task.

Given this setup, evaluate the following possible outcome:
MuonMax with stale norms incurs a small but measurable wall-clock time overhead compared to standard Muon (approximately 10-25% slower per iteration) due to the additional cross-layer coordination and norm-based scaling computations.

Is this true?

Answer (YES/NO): NO